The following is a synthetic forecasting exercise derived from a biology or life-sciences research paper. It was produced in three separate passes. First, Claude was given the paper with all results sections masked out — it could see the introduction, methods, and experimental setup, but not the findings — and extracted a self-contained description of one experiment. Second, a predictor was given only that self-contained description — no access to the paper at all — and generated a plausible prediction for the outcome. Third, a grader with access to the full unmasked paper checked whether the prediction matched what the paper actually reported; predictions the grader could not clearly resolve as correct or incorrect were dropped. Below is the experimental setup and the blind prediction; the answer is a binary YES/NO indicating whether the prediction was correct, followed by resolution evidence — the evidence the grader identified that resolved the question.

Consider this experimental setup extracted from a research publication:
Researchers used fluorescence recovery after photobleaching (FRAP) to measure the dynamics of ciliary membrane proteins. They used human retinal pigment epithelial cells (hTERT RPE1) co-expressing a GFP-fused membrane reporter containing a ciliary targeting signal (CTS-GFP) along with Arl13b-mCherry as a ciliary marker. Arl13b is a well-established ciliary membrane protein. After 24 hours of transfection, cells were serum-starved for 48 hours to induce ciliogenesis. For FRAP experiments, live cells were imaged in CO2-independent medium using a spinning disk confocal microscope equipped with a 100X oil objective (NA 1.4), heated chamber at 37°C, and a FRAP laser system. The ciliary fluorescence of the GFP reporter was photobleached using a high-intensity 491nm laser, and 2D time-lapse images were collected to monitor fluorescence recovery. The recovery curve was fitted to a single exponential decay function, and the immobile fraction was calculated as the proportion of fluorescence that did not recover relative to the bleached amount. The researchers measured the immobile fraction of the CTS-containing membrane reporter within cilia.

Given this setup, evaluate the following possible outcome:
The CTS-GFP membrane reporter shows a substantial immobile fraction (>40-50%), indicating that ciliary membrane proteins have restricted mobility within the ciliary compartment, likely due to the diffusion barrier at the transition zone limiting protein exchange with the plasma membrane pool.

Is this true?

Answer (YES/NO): YES